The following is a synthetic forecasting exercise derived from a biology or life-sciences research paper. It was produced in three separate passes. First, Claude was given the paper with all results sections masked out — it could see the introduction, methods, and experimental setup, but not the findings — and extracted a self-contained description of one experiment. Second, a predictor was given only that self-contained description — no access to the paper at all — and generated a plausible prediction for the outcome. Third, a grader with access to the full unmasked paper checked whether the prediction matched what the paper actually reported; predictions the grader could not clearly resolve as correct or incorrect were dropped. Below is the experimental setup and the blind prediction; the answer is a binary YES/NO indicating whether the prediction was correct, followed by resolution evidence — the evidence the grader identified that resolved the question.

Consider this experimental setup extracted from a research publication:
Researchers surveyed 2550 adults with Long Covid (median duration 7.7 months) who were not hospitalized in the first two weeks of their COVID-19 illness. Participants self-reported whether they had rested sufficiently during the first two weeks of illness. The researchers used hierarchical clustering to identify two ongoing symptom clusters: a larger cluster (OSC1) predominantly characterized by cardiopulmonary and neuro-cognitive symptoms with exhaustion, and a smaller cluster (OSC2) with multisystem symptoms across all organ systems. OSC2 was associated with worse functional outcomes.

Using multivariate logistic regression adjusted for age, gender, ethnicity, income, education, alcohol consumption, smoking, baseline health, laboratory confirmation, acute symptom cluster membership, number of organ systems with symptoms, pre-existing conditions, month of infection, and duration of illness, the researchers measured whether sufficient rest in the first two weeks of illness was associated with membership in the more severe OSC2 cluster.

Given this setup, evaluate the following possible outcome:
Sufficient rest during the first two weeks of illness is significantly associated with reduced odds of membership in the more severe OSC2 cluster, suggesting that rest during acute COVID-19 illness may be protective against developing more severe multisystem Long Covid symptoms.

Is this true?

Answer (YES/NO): YES